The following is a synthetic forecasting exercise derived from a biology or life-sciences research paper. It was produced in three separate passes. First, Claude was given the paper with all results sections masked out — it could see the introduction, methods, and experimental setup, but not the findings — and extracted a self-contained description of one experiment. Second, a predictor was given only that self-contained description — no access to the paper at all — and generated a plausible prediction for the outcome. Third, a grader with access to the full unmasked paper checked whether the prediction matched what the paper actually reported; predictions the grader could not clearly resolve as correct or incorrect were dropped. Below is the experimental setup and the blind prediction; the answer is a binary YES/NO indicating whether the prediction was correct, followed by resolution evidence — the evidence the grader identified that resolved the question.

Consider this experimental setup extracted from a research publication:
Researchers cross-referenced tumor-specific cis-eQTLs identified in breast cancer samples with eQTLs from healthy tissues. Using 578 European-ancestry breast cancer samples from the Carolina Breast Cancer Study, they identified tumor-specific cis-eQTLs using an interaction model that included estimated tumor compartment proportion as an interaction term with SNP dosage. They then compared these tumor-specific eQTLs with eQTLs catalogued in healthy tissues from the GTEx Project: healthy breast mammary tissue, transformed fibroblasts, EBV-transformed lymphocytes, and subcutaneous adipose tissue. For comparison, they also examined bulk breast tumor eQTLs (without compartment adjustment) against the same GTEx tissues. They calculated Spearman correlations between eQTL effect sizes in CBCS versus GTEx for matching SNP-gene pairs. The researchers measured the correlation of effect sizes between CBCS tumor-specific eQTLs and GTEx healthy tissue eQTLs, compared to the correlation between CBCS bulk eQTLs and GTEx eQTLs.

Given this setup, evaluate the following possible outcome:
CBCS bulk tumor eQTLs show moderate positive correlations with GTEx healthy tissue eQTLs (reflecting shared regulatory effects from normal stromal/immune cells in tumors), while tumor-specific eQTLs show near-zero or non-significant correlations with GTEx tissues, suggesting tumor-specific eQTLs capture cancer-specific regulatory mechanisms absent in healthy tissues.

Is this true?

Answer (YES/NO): NO